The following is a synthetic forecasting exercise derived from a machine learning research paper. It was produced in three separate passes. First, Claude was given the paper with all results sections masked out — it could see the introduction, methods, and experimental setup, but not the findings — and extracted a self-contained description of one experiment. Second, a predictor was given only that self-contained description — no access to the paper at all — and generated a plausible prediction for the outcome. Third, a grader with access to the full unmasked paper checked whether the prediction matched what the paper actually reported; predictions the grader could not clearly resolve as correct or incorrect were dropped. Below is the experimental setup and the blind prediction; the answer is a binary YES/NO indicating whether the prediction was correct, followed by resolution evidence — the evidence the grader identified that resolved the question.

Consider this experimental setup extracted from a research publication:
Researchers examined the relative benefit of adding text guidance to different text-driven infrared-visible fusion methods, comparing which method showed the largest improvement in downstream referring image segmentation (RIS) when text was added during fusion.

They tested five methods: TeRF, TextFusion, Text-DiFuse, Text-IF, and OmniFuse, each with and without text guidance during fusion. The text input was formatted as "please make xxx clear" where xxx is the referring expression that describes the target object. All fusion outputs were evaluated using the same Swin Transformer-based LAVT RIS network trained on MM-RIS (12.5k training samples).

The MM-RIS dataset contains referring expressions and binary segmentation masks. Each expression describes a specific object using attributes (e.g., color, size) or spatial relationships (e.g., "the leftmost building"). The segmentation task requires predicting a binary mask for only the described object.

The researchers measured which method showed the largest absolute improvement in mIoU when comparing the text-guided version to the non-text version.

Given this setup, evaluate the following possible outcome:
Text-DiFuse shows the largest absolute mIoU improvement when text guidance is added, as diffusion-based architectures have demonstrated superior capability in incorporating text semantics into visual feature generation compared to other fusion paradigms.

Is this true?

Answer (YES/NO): NO